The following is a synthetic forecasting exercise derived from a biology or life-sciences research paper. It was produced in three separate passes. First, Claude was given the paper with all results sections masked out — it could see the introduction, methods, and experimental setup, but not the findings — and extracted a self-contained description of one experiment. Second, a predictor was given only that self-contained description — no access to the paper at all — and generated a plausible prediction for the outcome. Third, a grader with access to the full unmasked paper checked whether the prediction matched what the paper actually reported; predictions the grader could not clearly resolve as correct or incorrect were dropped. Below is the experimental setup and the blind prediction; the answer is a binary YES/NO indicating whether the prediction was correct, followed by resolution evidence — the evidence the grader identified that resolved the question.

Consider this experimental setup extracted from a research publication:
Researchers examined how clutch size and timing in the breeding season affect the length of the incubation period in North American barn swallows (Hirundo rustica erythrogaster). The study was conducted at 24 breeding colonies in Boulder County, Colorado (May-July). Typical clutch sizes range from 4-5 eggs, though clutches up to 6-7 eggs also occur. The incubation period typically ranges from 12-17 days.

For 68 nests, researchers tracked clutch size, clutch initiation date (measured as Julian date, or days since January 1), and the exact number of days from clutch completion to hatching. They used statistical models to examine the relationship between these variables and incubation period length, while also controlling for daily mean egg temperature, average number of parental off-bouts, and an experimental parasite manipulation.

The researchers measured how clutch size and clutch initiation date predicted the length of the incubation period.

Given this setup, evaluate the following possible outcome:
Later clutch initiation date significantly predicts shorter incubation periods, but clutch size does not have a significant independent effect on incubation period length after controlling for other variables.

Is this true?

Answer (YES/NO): YES